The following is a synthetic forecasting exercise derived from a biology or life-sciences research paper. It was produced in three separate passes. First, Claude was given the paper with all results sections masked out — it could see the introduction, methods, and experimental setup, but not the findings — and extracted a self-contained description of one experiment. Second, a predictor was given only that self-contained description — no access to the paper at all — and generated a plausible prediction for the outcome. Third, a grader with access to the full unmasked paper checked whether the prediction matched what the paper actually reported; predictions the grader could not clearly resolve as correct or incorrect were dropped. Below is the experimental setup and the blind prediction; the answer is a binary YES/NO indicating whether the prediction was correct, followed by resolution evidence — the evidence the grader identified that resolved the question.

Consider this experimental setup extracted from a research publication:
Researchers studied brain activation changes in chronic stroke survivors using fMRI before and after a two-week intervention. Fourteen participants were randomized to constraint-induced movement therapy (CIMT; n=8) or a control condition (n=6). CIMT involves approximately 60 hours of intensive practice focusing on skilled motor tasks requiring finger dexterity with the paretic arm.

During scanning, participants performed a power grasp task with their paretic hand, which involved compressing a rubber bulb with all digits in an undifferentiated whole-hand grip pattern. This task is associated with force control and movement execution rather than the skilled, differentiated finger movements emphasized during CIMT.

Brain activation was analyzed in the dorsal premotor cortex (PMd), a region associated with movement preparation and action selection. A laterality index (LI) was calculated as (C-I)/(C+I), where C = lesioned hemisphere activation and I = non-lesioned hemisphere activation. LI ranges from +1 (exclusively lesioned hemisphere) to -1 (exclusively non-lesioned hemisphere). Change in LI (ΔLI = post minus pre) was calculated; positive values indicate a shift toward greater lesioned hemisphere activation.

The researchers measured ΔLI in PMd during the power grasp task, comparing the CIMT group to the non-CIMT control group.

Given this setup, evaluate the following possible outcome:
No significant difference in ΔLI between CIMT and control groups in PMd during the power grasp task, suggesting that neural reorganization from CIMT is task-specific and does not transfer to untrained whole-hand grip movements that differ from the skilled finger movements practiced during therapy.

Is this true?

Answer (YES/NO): YES